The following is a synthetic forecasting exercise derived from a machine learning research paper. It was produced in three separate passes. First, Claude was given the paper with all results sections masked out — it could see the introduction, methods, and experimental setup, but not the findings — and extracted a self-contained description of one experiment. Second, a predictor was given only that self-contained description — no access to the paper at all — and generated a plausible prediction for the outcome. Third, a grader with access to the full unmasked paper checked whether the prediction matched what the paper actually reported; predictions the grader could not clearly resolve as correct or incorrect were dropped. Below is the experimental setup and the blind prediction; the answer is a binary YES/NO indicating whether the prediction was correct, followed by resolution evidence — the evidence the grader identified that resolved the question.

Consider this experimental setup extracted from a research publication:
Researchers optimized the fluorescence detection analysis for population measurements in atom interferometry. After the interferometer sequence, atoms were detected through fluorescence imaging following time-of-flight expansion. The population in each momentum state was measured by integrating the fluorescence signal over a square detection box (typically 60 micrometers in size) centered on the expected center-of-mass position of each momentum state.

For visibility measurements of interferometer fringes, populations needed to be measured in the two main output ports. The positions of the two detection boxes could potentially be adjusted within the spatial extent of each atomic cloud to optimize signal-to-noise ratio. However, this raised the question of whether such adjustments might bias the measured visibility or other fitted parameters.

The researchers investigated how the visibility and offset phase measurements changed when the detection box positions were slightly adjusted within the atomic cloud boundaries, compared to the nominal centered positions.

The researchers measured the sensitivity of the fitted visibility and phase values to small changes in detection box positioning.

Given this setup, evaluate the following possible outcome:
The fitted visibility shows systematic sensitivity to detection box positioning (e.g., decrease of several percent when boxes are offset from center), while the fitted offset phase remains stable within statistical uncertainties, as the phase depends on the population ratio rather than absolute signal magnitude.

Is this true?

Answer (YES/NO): NO